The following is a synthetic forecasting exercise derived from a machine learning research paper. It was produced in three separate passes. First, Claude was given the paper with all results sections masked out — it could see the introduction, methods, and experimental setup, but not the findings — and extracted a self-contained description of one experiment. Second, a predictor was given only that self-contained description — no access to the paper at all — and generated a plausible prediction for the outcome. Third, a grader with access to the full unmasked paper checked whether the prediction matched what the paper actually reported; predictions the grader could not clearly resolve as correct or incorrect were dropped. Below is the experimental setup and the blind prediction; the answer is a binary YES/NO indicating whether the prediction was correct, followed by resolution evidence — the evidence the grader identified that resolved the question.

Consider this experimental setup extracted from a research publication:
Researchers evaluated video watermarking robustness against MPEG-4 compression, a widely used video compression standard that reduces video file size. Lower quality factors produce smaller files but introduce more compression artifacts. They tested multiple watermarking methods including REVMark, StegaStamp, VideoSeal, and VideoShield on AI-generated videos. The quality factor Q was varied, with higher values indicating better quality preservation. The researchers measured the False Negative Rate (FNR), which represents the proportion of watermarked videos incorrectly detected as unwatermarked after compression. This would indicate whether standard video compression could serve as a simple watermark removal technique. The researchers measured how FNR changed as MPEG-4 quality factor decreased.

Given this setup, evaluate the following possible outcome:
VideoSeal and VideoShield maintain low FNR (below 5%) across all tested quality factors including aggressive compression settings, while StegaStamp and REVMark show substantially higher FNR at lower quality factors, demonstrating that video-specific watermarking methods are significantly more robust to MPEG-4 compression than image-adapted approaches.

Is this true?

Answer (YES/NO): NO